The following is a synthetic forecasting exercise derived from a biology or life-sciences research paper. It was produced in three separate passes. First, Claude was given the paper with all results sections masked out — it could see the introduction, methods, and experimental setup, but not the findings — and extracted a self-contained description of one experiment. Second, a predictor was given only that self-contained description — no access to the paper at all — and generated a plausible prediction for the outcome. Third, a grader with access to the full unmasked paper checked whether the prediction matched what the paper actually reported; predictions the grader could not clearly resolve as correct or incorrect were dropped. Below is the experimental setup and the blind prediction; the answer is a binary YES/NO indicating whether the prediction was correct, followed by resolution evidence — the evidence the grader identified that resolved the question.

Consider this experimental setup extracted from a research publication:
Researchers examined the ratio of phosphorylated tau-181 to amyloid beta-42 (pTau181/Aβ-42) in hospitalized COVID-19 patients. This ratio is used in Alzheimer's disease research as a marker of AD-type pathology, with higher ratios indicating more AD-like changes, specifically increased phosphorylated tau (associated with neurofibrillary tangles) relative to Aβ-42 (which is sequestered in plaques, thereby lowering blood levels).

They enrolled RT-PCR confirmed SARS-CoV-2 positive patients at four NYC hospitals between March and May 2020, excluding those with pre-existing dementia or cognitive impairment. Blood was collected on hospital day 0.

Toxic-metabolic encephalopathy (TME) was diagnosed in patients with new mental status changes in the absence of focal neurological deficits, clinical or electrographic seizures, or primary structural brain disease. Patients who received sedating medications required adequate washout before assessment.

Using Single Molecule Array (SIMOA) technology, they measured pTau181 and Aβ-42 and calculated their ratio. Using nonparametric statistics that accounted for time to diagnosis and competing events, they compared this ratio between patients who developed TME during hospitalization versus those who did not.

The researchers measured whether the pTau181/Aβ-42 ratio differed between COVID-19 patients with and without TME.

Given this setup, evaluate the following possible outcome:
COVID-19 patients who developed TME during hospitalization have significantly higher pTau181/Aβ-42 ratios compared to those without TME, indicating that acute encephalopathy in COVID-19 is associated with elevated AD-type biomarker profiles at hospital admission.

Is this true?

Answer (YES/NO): YES